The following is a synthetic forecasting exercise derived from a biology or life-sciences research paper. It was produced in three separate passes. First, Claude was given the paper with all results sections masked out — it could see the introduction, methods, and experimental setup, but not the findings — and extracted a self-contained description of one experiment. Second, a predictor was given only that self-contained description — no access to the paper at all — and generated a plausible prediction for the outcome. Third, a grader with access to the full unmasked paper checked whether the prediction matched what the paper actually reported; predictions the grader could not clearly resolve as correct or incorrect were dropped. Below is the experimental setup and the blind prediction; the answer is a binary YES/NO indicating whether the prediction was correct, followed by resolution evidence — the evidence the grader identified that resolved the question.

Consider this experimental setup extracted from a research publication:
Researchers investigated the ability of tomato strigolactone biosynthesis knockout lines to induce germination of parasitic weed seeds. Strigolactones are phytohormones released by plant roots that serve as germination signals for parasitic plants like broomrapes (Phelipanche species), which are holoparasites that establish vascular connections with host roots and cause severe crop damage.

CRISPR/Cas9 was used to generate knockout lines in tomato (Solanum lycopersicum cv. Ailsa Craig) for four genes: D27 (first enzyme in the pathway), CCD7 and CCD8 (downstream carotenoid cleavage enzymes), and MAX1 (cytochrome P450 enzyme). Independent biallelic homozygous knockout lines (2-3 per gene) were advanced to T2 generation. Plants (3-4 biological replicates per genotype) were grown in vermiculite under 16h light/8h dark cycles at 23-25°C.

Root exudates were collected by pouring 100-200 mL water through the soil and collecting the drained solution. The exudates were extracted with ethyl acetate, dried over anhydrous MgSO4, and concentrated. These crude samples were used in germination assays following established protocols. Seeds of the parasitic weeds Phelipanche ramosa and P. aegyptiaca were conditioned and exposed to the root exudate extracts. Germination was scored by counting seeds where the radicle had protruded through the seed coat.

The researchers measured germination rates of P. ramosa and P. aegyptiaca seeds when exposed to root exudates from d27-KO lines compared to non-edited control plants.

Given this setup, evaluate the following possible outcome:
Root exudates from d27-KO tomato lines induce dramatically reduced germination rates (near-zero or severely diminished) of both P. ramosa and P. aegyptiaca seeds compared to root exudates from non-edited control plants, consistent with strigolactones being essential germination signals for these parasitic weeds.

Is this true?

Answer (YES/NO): NO